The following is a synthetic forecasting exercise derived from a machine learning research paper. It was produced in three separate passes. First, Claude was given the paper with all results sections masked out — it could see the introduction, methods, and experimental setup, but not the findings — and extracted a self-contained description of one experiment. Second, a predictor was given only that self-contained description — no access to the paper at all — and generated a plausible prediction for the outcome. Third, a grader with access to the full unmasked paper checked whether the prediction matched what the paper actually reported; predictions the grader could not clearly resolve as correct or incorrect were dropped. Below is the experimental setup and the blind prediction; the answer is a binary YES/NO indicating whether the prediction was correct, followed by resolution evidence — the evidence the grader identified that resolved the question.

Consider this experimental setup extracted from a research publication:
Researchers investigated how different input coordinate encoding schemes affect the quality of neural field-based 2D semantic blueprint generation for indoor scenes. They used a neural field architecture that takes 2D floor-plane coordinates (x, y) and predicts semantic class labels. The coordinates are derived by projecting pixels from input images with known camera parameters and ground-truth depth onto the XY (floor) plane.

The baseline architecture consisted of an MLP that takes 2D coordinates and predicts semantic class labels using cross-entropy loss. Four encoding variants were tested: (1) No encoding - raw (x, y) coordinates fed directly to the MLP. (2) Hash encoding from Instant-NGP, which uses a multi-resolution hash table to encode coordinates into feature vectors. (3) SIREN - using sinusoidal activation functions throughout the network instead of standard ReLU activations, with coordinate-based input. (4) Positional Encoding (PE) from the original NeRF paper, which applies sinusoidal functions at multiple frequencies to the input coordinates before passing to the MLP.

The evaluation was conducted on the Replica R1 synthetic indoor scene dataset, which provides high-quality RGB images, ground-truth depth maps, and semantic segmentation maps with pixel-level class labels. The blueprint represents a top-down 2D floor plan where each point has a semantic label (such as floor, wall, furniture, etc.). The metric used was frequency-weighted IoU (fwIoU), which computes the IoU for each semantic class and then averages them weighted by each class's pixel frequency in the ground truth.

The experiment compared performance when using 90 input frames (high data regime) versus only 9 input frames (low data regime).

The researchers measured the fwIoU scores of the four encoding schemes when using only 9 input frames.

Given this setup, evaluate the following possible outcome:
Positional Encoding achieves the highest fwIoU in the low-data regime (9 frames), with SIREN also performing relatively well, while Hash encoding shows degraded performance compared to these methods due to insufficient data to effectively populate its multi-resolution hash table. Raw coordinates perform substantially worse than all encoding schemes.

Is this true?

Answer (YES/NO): NO